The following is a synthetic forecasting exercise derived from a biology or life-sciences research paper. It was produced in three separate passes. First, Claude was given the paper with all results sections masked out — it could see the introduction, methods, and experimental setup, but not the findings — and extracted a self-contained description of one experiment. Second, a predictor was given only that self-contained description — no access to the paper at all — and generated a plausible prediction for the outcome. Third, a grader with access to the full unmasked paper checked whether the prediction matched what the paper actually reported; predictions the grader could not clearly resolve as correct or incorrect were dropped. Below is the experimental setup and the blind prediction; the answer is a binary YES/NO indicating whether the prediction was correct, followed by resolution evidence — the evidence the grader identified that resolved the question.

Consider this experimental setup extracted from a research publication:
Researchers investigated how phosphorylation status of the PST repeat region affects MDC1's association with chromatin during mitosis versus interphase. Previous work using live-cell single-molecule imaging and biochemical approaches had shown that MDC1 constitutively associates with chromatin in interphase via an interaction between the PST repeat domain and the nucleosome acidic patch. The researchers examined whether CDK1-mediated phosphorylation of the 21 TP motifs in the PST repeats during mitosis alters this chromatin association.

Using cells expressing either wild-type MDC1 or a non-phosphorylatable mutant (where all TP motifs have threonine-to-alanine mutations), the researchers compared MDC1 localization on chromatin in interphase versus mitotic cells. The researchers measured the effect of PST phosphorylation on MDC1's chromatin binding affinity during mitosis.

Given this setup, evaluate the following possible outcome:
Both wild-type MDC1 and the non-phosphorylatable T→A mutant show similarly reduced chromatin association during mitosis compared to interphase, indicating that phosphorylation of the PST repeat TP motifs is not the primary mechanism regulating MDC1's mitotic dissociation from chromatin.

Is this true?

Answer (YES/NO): NO